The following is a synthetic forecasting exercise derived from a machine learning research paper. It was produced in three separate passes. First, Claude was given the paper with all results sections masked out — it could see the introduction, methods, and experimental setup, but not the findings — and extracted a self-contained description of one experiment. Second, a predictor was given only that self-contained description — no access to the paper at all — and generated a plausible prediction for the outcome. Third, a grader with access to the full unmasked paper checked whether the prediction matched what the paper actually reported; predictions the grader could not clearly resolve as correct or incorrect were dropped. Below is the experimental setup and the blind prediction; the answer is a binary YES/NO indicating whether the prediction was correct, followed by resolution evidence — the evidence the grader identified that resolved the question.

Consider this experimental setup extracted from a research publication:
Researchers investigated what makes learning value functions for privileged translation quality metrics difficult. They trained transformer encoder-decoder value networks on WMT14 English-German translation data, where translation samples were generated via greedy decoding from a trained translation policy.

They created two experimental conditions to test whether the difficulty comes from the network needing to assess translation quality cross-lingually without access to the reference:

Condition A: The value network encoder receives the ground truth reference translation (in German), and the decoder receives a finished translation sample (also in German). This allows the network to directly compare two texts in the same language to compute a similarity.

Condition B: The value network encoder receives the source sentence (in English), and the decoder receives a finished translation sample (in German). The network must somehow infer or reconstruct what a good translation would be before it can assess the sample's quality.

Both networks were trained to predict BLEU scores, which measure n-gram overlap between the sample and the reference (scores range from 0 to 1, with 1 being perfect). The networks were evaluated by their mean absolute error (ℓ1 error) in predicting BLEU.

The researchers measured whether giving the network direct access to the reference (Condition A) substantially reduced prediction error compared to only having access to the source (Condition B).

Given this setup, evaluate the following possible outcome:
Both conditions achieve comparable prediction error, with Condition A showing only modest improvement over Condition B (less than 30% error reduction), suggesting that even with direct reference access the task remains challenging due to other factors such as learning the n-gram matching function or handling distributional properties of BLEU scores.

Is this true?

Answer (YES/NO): NO